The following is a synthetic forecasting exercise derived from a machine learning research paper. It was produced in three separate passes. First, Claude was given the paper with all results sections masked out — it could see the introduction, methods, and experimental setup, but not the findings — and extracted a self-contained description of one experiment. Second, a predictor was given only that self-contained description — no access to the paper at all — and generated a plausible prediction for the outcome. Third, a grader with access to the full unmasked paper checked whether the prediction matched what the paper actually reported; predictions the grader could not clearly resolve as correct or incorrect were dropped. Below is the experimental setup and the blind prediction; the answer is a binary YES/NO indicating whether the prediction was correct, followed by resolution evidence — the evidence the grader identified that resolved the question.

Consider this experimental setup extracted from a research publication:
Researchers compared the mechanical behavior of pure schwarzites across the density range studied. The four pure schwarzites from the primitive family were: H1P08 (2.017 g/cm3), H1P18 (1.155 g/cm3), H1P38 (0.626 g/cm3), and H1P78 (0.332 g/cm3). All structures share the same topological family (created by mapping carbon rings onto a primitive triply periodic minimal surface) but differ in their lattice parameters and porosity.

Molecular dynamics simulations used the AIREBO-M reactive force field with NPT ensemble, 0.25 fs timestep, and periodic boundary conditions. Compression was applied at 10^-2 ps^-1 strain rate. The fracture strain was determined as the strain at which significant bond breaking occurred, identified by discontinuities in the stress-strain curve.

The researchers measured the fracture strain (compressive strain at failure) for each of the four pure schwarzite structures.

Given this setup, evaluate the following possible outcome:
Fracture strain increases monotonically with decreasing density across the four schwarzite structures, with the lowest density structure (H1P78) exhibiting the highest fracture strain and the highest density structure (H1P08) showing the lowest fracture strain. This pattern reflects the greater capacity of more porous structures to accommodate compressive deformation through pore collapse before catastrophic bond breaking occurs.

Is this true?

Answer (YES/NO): YES